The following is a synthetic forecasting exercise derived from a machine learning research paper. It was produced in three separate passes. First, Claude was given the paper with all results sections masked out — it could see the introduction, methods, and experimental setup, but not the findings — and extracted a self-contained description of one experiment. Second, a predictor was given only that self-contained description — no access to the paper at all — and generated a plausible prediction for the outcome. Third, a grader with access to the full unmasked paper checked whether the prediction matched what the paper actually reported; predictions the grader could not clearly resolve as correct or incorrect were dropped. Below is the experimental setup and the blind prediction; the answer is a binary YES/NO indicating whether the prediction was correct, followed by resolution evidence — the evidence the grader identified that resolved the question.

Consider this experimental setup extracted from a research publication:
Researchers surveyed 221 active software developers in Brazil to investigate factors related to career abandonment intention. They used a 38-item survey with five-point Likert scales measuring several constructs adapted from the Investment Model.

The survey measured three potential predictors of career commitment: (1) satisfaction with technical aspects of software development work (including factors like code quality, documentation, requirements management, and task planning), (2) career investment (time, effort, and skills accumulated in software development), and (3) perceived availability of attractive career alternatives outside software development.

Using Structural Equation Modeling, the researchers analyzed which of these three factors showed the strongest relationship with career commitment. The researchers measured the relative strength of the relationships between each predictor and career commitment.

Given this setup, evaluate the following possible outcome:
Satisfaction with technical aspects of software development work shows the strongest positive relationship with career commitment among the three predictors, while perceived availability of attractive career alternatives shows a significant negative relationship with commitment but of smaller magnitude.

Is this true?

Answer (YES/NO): YES